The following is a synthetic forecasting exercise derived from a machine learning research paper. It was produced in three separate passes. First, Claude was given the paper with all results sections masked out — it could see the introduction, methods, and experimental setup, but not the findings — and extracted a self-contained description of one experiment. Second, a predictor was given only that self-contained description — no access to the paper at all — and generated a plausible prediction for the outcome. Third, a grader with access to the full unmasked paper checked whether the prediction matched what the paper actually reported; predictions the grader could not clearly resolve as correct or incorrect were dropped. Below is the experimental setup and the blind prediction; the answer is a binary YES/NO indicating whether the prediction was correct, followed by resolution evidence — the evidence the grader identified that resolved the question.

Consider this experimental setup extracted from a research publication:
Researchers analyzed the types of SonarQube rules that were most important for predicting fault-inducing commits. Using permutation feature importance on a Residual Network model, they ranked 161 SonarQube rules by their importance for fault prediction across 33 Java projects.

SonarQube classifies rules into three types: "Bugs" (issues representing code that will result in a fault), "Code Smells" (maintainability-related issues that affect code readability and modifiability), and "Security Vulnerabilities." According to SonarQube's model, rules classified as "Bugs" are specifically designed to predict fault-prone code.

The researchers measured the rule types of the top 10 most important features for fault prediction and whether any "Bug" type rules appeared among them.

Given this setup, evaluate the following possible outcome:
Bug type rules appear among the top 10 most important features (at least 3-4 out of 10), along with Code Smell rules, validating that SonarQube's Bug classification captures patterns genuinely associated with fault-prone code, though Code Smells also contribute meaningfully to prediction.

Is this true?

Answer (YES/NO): NO